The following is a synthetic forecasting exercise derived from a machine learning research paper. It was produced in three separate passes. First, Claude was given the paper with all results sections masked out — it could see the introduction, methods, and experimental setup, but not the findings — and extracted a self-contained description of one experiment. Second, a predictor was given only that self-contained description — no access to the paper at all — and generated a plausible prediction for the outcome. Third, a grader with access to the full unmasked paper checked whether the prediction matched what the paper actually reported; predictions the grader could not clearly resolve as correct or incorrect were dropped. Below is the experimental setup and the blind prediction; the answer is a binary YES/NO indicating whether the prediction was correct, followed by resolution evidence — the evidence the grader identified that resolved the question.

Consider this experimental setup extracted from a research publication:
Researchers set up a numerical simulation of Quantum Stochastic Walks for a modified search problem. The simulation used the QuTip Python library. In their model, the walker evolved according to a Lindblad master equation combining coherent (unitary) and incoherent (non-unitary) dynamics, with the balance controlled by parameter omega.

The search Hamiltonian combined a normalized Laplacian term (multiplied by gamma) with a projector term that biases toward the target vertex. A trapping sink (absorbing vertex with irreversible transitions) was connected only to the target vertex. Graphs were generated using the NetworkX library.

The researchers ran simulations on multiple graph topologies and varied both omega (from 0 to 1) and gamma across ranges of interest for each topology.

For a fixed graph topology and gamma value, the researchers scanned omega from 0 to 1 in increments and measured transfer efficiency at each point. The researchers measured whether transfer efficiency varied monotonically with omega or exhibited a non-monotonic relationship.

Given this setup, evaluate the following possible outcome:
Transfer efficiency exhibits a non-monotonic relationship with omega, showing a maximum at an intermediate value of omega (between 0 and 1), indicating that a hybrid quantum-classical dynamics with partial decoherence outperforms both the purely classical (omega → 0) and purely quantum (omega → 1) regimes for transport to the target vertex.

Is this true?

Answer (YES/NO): NO